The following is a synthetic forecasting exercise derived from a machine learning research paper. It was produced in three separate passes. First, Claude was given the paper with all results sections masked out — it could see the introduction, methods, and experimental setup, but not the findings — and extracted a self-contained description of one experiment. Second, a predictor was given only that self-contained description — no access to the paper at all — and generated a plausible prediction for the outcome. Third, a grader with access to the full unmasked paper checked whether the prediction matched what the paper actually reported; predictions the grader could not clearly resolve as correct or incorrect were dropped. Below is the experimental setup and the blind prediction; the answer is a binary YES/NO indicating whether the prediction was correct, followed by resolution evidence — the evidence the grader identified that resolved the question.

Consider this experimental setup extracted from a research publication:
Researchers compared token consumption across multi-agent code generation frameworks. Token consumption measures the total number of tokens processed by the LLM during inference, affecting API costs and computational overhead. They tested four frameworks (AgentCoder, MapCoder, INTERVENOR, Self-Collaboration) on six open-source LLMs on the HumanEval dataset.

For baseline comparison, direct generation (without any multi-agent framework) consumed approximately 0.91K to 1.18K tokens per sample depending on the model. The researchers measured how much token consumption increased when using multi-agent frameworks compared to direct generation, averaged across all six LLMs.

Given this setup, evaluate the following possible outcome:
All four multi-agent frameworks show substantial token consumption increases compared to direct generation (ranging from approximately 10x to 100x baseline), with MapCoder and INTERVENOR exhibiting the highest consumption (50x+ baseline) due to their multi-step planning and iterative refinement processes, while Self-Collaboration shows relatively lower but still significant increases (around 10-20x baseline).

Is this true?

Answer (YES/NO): NO